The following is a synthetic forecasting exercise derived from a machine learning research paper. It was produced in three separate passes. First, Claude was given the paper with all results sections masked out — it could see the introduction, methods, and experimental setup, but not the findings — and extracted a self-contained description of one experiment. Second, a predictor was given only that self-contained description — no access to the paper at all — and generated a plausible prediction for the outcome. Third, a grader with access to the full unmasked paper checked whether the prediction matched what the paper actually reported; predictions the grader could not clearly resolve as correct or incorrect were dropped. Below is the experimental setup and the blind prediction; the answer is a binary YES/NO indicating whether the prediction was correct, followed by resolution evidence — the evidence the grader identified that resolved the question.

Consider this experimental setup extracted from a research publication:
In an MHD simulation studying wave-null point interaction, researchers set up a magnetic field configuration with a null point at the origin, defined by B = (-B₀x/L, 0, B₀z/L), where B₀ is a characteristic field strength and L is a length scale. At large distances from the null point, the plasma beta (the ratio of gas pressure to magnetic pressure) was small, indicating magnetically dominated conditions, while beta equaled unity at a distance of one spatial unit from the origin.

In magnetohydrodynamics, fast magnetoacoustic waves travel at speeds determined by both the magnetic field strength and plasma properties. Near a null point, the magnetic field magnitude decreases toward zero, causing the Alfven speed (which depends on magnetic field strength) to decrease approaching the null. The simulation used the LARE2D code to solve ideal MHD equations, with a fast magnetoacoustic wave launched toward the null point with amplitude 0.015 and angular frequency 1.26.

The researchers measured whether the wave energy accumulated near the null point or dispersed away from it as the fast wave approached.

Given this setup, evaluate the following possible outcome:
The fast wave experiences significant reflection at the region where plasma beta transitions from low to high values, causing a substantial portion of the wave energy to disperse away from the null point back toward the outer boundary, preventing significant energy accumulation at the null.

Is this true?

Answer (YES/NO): NO